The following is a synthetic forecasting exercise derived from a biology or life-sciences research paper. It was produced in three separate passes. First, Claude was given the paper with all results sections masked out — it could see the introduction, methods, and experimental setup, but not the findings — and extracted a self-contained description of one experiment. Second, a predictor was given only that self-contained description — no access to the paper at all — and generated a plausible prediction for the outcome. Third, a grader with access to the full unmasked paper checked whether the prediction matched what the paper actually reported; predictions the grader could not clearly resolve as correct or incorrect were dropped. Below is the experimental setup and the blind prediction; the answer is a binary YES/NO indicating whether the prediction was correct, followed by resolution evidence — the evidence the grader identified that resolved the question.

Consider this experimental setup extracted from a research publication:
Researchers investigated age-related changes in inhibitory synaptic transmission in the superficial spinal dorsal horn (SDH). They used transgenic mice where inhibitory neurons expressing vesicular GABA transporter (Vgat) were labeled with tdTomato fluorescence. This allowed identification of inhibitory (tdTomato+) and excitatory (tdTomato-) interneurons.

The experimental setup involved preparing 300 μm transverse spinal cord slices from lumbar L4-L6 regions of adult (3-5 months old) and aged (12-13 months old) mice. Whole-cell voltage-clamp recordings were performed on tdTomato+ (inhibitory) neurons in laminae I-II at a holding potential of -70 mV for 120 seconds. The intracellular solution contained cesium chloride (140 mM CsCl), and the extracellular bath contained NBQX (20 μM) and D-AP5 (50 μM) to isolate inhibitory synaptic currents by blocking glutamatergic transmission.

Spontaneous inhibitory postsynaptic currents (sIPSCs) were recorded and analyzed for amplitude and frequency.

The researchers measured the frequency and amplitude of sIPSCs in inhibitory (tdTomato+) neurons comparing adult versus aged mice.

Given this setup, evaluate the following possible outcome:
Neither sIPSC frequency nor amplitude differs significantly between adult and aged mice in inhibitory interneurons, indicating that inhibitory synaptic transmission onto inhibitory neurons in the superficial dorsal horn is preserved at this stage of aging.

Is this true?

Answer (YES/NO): YES